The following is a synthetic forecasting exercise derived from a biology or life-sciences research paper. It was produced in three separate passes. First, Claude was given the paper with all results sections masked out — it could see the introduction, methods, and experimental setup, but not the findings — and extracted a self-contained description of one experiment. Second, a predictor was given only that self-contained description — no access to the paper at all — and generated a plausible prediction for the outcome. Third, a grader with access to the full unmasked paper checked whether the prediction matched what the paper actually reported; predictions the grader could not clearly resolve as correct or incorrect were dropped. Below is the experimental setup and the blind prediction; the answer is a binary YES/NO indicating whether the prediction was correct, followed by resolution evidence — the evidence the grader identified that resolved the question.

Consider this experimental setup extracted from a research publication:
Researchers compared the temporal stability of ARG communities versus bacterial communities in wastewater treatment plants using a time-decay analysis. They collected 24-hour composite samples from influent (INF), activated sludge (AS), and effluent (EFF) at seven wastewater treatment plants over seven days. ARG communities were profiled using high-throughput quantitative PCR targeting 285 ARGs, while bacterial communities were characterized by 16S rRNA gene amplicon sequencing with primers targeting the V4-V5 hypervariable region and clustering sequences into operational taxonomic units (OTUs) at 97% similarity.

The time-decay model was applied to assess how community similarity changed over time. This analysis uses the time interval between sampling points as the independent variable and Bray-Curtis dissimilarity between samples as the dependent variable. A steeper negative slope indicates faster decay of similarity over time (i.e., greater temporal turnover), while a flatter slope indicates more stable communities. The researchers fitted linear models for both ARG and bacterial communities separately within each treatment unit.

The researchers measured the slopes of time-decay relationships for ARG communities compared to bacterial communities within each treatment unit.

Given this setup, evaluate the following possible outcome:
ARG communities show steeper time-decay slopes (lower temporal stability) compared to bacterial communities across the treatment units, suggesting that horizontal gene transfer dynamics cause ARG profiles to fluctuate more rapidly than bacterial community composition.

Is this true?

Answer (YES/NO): NO